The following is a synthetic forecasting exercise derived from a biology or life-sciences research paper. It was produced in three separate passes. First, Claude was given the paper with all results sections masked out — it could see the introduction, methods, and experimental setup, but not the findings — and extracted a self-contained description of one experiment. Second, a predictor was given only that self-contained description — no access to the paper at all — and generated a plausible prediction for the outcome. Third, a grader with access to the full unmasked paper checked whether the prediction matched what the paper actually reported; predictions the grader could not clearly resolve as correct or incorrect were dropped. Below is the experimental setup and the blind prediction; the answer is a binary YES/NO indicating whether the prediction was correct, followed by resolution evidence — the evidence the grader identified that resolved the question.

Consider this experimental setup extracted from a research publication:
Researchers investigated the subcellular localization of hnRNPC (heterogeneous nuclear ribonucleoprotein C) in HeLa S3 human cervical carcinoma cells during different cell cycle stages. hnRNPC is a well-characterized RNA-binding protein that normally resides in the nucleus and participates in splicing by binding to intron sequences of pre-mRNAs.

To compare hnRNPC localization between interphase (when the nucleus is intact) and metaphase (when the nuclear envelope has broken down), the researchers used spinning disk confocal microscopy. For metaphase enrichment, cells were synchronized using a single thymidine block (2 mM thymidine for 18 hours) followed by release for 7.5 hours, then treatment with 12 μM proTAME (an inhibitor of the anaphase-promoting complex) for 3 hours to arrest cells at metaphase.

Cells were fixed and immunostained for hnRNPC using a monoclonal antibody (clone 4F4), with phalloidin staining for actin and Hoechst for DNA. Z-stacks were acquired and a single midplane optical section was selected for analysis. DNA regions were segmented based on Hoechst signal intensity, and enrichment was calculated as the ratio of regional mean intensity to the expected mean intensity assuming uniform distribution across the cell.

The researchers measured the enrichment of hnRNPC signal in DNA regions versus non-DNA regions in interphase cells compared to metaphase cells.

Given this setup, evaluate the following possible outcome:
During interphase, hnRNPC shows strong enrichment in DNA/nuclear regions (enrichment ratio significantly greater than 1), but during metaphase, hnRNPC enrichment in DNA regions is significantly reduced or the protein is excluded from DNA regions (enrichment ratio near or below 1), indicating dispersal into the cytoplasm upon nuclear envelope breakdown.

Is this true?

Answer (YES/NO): YES